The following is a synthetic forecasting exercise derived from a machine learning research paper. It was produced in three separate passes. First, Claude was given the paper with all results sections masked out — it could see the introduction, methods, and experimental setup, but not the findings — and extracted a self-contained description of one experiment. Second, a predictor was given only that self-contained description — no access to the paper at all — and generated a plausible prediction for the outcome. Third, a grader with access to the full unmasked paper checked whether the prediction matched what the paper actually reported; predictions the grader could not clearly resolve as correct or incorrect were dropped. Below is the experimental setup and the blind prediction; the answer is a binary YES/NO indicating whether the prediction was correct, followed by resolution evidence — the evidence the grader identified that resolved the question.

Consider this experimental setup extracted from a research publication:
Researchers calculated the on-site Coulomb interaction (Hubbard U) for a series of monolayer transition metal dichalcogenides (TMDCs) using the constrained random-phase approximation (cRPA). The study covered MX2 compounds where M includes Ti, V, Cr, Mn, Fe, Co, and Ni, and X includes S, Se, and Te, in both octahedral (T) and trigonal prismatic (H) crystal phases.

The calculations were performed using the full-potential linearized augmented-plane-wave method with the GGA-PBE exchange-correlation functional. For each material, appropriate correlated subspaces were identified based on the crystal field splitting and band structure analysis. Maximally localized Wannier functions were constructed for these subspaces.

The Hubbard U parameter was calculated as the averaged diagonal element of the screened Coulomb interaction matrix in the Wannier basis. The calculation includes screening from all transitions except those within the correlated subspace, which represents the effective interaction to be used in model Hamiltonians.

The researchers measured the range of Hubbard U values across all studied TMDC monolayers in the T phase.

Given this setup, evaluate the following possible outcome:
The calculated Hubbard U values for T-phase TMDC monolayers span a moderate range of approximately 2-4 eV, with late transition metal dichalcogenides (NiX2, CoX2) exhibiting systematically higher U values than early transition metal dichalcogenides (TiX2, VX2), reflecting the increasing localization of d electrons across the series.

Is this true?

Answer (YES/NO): NO